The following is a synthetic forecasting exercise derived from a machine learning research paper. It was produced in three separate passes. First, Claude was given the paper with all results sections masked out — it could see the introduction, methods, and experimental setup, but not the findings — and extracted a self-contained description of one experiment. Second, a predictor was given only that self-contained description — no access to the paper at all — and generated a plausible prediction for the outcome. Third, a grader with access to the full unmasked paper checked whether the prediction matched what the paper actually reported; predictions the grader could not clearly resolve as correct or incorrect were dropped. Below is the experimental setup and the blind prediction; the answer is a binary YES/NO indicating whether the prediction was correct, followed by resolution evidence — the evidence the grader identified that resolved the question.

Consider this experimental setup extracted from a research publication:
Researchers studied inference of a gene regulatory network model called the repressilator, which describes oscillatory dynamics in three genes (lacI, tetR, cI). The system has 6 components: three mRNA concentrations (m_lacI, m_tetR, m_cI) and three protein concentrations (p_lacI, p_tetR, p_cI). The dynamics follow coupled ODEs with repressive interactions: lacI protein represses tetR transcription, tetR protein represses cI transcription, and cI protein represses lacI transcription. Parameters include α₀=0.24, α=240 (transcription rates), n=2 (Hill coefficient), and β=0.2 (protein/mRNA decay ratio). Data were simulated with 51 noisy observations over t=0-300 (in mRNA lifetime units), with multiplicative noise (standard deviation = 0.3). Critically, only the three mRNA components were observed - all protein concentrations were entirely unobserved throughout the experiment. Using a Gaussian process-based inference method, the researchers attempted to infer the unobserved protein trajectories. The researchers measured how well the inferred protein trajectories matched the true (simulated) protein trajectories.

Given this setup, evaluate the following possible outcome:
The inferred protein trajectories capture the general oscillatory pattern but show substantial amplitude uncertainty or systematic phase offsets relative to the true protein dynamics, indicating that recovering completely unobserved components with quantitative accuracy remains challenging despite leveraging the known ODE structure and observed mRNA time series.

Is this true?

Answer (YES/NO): NO